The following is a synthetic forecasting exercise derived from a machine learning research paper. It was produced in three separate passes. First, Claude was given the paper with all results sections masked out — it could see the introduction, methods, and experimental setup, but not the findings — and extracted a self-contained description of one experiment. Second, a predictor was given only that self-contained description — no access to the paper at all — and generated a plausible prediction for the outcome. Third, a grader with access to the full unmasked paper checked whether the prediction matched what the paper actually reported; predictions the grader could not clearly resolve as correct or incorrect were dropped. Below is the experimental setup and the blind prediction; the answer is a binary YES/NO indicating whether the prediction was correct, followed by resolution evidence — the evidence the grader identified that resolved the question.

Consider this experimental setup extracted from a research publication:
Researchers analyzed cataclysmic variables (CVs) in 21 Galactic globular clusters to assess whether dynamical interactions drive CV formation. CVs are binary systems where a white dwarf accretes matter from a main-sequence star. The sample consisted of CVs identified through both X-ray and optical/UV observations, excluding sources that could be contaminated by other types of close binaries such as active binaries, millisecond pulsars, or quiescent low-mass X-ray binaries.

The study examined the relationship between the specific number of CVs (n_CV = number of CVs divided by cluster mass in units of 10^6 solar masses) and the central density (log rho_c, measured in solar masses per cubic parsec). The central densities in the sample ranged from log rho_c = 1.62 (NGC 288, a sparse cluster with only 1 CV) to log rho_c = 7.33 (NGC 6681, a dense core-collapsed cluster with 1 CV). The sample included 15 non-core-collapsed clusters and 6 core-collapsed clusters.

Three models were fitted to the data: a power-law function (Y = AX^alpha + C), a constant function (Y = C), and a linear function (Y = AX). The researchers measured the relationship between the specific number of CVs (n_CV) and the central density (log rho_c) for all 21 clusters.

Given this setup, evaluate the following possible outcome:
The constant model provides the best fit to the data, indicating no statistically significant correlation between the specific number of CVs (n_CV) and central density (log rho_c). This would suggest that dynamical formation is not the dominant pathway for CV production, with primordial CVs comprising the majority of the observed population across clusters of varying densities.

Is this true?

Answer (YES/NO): NO